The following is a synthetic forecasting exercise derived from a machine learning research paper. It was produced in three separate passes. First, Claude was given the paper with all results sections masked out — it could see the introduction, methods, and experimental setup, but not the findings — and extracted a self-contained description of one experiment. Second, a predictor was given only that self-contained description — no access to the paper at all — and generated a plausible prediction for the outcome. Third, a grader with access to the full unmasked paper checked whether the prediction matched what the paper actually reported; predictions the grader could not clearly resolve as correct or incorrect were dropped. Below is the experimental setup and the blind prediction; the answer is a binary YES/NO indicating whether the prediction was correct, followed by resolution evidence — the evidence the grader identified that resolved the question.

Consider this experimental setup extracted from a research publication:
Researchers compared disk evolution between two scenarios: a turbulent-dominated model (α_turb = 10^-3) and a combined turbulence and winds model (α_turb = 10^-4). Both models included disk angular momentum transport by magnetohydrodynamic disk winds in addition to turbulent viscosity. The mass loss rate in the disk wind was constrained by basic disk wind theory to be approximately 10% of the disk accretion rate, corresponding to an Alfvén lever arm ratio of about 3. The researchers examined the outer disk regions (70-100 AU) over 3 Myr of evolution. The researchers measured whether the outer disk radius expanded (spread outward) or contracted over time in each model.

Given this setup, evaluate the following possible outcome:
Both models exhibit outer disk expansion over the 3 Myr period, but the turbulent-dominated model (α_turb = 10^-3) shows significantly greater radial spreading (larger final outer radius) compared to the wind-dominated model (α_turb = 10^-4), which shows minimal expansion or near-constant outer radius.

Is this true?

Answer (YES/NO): NO